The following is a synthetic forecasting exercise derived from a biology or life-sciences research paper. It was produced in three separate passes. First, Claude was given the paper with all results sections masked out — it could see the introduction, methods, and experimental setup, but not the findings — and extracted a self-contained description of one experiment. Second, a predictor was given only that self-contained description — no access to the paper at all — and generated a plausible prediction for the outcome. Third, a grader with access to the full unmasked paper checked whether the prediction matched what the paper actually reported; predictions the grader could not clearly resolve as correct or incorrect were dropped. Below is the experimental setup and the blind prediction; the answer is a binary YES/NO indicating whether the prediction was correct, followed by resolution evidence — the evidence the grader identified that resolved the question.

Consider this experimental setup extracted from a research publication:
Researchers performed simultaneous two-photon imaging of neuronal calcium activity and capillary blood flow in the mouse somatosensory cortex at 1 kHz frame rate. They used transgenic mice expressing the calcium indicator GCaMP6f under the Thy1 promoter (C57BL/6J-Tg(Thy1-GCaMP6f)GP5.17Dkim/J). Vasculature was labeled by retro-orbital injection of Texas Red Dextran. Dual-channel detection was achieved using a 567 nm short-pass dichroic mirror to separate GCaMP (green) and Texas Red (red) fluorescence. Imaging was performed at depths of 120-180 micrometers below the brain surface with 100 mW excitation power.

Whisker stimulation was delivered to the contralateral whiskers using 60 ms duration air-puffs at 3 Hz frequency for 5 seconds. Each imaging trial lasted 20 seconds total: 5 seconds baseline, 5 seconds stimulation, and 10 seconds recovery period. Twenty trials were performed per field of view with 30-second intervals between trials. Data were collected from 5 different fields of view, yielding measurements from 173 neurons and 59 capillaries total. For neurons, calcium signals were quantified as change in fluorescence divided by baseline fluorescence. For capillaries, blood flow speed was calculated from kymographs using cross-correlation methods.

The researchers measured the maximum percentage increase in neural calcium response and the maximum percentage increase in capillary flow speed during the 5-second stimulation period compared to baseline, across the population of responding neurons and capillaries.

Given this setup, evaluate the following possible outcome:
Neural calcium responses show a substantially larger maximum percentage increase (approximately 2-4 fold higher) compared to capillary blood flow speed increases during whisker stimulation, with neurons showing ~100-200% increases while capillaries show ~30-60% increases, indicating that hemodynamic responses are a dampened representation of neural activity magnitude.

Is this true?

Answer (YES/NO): NO